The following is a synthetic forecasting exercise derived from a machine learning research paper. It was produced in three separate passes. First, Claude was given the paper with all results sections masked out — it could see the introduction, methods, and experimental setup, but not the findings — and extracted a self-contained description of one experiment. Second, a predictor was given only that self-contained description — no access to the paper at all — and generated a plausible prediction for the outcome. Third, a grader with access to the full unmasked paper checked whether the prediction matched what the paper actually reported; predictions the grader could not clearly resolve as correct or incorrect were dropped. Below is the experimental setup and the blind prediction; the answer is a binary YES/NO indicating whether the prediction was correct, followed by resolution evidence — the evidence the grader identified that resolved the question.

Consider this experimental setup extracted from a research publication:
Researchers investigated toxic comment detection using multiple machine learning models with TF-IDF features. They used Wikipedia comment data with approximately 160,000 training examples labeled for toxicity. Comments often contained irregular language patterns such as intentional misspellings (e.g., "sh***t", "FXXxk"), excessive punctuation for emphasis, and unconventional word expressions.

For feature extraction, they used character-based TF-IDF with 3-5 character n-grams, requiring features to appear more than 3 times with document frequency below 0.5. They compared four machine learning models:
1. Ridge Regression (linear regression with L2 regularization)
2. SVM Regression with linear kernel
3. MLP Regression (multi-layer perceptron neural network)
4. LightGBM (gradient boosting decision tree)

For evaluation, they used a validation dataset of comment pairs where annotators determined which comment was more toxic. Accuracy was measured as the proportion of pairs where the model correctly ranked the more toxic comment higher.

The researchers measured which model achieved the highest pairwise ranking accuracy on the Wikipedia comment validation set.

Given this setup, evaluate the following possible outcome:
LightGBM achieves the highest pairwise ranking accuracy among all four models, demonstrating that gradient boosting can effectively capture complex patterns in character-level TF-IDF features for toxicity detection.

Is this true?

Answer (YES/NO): NO